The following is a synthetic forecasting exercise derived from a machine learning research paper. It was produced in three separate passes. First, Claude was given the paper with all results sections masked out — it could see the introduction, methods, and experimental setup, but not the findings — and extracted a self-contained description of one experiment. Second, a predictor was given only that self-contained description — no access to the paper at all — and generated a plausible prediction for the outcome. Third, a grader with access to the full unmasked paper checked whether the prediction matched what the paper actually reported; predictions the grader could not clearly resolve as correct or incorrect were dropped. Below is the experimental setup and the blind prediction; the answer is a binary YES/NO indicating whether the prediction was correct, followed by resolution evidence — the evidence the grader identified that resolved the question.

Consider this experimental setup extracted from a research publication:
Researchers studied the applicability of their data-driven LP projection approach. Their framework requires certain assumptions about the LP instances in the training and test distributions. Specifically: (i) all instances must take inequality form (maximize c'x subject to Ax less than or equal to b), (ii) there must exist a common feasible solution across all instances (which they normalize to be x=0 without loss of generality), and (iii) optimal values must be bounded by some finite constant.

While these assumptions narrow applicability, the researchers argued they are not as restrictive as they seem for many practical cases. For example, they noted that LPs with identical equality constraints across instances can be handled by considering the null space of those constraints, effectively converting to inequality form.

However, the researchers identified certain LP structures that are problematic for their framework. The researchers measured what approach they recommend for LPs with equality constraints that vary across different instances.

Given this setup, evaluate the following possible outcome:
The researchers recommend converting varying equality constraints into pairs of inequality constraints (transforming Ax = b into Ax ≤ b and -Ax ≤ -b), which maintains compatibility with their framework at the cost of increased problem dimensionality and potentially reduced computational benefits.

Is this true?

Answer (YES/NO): NO